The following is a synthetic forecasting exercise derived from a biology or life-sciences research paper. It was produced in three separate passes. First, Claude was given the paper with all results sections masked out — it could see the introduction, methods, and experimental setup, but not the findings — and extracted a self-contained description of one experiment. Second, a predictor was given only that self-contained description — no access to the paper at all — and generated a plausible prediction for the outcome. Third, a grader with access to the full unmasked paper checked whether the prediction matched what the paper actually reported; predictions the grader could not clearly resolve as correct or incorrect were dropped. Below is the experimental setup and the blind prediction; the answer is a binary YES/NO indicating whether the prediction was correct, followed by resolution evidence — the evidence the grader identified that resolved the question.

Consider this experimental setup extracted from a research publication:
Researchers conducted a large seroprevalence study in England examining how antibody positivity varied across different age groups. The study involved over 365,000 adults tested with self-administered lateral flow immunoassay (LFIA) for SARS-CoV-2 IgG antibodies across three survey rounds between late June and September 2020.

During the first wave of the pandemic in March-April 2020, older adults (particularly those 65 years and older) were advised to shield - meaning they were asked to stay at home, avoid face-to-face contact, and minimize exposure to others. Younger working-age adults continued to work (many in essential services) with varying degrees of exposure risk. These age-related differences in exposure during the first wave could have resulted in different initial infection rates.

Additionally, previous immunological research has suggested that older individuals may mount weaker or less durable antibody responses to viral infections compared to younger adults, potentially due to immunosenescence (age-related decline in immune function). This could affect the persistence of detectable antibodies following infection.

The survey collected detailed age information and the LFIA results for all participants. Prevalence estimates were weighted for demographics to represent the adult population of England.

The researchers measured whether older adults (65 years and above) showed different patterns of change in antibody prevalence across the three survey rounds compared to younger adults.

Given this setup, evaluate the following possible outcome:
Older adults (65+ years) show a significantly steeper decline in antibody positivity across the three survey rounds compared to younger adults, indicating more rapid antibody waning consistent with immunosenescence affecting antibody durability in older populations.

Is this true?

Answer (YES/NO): YES